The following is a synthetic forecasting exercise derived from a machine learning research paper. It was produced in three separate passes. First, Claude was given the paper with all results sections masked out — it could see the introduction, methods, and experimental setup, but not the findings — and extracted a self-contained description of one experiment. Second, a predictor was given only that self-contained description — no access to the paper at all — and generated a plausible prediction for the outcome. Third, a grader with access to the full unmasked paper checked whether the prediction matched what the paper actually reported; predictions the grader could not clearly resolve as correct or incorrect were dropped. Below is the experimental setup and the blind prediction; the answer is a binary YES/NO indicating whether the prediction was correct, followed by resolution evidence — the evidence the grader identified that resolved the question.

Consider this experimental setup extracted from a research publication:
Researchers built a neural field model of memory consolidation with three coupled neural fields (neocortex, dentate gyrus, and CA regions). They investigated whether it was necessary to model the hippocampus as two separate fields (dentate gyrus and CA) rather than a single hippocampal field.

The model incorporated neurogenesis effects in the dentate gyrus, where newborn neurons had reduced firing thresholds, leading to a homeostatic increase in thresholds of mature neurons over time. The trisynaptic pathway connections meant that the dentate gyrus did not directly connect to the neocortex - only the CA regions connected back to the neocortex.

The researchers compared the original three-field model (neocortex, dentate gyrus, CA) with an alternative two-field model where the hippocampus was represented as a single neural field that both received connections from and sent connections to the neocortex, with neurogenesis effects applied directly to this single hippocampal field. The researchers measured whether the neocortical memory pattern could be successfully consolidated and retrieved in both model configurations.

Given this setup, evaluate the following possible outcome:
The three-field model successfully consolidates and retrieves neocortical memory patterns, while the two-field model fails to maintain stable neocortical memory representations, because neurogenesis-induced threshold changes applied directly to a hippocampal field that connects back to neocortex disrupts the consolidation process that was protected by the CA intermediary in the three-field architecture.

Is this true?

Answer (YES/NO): YES